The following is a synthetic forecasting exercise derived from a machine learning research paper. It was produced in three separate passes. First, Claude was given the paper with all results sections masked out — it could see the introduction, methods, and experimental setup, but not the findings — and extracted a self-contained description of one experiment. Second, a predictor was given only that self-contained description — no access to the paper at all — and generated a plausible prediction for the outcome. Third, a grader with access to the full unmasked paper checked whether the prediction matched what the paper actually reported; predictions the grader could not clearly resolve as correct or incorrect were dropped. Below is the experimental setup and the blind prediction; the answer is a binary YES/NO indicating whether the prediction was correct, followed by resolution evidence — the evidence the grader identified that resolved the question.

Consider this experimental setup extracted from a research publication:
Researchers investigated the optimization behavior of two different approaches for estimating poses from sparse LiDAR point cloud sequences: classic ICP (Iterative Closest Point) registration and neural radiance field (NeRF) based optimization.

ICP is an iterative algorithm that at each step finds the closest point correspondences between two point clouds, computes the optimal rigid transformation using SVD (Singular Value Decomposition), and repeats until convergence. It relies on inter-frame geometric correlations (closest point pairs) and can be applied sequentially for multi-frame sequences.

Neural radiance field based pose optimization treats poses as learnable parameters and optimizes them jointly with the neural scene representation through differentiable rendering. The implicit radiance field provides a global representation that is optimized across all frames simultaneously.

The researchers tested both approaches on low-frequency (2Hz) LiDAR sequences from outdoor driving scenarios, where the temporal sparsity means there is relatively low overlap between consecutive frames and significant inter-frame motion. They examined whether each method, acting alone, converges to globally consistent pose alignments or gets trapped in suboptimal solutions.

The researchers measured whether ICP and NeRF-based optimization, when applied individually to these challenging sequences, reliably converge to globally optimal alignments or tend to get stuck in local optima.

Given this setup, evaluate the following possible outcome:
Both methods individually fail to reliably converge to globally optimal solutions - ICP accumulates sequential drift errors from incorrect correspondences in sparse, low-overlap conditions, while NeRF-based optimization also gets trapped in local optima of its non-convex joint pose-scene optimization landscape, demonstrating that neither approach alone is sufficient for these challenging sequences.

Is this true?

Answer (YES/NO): YES